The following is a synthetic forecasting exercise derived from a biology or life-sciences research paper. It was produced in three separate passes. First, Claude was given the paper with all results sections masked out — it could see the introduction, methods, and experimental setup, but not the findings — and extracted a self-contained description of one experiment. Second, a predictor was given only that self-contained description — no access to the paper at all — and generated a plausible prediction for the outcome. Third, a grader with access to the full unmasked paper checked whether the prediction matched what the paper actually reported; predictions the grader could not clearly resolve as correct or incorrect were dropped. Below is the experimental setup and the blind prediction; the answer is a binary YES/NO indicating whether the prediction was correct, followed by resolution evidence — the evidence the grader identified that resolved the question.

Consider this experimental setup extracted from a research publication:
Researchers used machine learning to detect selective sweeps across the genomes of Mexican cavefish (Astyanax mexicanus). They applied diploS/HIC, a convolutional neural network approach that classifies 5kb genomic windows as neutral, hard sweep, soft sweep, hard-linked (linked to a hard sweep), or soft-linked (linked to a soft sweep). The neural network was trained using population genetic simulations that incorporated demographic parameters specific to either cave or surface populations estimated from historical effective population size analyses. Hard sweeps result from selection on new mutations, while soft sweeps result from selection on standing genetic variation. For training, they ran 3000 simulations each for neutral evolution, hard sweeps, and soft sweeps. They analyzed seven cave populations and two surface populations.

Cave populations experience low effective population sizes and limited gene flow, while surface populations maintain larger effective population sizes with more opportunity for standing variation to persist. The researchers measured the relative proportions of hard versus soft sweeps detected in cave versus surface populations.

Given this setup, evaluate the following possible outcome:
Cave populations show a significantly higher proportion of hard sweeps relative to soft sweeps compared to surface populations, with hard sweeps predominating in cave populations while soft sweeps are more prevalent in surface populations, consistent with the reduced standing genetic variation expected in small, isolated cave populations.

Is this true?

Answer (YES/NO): NO